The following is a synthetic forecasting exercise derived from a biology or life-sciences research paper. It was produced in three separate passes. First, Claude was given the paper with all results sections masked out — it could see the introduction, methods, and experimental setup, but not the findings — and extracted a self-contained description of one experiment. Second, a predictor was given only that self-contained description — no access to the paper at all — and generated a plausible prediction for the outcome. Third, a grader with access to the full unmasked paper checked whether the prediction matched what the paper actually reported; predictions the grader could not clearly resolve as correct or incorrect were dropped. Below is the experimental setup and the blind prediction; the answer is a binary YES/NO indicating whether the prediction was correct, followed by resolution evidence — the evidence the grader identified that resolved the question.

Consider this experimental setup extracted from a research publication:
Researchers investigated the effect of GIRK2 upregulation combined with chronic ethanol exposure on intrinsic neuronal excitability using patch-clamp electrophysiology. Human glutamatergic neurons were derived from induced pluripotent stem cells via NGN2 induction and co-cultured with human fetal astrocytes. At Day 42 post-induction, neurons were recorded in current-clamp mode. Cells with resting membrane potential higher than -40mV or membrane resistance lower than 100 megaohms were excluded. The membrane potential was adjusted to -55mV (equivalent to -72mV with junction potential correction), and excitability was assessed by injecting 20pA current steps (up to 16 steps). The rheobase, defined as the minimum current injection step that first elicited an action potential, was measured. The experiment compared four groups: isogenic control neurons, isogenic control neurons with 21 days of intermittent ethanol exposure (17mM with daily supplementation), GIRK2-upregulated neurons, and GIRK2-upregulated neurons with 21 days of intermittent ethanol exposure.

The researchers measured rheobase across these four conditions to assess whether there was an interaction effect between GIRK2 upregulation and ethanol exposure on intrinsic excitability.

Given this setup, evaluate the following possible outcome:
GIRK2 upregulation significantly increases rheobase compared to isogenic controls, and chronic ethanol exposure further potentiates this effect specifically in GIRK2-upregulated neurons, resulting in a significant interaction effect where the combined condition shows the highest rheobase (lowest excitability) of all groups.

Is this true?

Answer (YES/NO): NO